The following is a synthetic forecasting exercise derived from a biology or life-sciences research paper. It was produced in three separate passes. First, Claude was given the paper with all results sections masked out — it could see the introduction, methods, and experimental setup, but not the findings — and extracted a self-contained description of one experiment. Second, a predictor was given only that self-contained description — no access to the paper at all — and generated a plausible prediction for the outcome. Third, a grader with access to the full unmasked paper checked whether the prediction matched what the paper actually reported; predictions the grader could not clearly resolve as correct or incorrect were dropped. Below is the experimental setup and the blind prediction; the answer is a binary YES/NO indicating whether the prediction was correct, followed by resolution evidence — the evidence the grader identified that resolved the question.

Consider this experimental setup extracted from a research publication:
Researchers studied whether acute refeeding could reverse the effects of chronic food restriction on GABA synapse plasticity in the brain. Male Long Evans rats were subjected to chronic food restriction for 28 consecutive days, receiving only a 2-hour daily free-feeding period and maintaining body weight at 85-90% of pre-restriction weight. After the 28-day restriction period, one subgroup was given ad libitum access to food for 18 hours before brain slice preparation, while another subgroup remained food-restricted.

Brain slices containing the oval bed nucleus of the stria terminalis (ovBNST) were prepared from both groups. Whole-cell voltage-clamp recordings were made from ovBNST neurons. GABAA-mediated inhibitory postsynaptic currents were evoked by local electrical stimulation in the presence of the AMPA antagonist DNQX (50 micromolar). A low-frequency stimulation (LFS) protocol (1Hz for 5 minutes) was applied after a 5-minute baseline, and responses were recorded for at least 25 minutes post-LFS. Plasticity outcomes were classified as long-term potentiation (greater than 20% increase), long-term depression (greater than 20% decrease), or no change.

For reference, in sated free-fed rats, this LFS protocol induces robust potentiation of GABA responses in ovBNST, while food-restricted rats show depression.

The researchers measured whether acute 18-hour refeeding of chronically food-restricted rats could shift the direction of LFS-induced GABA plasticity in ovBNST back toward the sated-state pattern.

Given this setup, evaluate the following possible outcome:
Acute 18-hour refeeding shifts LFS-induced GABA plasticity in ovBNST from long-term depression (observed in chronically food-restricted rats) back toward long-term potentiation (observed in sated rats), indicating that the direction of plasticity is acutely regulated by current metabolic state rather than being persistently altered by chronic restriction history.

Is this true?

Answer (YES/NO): NO